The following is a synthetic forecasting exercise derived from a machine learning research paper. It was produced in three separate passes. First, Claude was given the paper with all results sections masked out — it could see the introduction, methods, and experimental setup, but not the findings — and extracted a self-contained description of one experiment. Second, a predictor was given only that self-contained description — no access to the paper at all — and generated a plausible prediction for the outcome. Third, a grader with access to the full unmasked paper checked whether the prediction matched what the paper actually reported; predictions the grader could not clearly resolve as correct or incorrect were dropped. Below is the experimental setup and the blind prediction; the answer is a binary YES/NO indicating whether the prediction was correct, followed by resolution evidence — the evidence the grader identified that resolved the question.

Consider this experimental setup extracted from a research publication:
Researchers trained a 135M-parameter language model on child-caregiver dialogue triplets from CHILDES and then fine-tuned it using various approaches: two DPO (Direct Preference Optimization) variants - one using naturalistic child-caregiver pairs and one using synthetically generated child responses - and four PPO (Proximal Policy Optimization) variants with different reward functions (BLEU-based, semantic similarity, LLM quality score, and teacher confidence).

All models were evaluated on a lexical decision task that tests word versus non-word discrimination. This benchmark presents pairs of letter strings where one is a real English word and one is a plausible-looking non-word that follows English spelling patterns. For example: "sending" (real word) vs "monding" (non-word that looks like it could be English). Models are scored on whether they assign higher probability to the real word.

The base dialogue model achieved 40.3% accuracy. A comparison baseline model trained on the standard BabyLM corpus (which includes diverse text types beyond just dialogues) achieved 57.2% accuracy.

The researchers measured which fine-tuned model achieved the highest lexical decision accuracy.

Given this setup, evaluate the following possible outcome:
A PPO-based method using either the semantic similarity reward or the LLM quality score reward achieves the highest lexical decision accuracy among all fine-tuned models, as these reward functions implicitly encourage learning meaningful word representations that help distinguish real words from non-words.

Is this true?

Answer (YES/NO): NO